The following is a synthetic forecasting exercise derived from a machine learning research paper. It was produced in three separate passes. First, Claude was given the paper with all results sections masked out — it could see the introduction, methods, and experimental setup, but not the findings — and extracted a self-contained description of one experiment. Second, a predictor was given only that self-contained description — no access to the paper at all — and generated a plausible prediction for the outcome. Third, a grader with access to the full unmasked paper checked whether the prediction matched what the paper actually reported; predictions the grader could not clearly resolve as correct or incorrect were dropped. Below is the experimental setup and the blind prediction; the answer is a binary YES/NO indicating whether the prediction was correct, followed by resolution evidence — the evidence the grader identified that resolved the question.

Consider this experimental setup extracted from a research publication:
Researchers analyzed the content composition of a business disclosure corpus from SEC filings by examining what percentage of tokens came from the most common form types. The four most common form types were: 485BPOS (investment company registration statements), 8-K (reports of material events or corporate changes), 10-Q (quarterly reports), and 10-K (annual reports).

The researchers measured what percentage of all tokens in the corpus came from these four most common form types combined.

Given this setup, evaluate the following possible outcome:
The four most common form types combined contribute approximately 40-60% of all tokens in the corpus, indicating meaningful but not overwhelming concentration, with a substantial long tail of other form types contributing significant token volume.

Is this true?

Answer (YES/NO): YES